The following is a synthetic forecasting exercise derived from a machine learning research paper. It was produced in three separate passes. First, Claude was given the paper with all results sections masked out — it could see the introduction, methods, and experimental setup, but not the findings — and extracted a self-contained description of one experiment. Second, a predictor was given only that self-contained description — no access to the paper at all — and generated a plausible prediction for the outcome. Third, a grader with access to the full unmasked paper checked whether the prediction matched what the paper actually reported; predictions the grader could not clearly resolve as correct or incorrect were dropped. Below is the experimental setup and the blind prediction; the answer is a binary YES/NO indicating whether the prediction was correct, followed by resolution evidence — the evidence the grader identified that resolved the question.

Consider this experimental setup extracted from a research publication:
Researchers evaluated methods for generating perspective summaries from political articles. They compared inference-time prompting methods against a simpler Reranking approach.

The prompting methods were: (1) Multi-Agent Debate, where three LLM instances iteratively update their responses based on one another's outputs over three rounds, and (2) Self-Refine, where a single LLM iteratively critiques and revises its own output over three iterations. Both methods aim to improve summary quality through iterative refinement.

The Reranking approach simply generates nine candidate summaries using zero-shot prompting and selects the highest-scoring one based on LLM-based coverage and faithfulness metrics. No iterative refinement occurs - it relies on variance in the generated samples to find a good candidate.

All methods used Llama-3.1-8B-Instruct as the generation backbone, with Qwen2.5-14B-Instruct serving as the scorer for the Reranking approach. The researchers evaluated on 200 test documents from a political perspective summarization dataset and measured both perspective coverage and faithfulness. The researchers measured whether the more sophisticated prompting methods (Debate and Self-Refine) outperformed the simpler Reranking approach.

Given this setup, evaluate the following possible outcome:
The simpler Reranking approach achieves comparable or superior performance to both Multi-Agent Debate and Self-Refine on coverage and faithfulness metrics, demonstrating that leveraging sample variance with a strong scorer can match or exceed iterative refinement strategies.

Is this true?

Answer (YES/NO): YES